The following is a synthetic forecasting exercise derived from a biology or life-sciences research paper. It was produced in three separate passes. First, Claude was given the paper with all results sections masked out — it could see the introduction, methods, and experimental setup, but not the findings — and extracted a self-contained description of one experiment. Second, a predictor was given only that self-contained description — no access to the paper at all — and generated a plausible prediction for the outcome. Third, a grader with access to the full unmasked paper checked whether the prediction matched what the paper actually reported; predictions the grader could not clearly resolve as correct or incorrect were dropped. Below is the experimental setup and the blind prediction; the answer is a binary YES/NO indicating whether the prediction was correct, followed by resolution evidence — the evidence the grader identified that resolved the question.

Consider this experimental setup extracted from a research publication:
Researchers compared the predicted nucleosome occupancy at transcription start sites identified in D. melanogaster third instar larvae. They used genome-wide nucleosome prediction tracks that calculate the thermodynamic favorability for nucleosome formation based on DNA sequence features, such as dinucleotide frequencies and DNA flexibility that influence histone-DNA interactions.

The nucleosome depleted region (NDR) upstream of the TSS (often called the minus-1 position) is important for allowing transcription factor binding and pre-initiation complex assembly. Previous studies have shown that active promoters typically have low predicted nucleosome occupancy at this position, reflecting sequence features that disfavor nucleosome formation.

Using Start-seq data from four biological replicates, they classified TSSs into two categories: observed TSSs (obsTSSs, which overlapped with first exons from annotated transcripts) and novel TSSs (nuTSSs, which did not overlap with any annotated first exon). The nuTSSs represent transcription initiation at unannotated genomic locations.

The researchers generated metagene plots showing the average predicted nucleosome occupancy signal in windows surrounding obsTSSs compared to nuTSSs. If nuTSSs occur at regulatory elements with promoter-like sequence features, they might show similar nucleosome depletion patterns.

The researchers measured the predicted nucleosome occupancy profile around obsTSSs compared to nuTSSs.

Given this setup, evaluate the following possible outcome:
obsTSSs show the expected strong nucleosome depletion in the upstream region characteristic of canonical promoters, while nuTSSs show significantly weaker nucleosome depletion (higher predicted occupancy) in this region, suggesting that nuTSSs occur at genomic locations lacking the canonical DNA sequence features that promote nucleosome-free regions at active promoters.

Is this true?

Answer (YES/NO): YES